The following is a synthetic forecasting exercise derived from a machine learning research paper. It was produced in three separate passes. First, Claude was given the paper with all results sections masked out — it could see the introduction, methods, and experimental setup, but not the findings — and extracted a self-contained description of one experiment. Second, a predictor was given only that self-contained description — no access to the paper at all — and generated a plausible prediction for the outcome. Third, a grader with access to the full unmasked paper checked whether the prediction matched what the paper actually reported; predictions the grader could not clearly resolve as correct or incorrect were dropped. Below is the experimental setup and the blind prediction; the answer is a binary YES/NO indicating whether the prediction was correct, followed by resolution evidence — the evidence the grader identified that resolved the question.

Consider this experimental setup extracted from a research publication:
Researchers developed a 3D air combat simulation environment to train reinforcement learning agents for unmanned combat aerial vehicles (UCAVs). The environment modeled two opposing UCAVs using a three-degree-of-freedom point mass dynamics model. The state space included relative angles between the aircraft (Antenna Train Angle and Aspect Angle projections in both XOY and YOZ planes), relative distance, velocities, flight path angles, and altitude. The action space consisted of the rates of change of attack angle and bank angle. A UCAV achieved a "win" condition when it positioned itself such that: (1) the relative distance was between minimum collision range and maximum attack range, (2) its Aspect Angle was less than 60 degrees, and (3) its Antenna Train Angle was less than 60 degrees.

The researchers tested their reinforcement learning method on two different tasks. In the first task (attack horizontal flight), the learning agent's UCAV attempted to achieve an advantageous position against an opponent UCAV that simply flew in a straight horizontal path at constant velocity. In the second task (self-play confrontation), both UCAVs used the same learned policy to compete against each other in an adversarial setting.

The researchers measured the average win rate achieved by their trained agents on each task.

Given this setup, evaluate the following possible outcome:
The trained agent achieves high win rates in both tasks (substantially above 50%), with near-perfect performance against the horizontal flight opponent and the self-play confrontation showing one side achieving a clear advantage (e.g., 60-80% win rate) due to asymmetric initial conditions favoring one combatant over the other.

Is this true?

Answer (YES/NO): NO